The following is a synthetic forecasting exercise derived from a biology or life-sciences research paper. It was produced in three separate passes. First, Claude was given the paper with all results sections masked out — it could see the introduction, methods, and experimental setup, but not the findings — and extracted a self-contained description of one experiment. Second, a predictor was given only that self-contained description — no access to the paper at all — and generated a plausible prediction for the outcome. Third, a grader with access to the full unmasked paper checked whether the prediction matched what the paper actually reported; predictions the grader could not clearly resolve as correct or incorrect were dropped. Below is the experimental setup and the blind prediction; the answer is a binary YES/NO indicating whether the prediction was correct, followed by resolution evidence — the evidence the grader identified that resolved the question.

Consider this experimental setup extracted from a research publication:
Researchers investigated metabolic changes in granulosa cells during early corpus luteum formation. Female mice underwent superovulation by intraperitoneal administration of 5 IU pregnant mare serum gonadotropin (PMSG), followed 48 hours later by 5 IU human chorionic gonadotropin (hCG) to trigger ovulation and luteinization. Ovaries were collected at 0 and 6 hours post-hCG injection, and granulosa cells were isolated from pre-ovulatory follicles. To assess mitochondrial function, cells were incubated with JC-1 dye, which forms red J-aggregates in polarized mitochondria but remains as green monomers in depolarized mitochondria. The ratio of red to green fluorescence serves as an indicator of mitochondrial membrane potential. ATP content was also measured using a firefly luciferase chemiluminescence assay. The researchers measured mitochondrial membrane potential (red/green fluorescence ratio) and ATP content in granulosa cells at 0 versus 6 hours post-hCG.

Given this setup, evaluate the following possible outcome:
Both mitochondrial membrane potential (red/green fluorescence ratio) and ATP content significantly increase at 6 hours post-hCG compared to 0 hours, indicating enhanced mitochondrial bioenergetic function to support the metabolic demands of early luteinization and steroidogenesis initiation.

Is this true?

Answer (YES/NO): NO